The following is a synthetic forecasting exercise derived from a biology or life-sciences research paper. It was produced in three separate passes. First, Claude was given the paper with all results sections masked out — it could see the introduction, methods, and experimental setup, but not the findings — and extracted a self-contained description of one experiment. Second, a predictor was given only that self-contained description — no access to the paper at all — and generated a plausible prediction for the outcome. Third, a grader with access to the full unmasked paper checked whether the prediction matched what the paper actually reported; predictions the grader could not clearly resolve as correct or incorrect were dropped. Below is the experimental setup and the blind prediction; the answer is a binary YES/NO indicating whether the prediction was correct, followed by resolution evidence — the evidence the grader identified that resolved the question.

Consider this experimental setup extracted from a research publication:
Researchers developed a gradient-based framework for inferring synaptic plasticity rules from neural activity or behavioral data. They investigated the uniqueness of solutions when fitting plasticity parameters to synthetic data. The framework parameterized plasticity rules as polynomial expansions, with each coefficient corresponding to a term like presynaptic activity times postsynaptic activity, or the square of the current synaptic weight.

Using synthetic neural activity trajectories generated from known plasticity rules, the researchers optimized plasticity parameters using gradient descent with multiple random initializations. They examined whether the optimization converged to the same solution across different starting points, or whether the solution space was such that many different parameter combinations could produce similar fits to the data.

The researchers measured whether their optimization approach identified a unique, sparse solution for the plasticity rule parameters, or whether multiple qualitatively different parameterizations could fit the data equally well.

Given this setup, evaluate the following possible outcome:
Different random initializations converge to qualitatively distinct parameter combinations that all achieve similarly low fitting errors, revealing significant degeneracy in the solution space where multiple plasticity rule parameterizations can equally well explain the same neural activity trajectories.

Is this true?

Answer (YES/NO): YES